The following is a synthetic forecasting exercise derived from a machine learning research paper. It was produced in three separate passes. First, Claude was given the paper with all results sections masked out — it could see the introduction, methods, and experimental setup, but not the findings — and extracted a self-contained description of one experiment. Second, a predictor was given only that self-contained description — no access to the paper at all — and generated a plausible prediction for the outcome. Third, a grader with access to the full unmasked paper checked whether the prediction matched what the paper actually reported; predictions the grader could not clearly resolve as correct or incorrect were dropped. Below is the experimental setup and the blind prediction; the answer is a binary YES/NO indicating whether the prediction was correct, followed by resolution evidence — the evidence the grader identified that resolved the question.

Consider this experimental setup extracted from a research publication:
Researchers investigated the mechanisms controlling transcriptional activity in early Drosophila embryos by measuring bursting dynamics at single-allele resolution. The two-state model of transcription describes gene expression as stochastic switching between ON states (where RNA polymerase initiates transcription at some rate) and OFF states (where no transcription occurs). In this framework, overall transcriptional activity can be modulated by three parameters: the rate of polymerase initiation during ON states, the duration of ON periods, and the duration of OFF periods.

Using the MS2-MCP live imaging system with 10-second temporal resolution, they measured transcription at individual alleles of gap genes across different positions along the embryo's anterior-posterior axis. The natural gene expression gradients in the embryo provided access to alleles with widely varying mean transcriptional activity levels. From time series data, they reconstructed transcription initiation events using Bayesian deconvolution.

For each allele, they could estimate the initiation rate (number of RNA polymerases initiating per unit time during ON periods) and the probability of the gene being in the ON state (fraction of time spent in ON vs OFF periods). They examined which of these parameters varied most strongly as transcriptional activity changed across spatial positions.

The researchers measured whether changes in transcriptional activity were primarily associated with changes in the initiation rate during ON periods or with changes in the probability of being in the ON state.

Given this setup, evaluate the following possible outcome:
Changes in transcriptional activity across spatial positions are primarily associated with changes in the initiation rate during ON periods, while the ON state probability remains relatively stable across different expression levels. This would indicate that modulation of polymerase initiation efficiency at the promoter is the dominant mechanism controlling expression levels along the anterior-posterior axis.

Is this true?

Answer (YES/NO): NO